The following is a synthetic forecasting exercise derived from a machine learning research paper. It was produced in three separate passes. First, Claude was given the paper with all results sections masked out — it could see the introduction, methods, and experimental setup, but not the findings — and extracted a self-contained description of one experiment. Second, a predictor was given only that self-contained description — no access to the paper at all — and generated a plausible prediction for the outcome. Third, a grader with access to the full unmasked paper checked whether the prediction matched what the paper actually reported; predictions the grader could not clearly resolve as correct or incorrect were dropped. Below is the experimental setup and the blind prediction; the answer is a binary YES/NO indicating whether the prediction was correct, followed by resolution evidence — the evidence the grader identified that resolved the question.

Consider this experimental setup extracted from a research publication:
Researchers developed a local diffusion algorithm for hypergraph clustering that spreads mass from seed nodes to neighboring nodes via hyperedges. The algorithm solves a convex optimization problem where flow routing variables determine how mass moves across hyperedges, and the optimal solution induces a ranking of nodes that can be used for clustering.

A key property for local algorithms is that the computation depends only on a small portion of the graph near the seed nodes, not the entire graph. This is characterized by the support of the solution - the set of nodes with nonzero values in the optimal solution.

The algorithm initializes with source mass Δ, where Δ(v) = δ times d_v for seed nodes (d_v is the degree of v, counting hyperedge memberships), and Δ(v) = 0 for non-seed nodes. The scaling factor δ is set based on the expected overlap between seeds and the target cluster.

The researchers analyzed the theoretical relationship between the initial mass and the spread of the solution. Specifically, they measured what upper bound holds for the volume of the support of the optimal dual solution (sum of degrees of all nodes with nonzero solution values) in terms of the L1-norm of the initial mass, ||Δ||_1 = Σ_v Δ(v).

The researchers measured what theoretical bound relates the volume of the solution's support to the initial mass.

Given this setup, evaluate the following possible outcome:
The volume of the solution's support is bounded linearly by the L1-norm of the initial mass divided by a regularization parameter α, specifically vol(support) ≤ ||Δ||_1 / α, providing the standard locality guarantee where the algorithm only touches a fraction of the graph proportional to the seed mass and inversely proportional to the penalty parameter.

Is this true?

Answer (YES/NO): NO